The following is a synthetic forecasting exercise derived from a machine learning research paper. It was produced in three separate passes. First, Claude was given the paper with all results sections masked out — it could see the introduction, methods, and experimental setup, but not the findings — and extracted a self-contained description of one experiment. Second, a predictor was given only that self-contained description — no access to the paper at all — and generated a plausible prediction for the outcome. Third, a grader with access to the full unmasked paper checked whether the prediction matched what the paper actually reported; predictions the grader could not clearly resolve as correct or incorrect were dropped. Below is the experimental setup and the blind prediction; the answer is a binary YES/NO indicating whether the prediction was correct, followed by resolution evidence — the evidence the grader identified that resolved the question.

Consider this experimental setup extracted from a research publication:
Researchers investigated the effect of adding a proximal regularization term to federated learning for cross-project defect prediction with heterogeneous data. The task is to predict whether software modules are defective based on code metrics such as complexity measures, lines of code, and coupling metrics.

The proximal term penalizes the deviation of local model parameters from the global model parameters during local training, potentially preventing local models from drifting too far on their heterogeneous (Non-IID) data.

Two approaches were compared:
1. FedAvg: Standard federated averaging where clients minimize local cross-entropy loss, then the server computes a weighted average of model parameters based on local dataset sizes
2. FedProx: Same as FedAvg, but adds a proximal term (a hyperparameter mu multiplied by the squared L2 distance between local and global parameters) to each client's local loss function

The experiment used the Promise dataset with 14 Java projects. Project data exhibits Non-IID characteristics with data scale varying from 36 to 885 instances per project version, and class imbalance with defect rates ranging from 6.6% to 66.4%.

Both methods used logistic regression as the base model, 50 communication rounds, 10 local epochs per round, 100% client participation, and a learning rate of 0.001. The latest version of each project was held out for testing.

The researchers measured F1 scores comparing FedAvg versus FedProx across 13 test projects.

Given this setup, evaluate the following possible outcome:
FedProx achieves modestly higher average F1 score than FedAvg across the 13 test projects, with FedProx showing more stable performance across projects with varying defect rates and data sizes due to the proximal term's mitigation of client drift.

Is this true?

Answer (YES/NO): NO